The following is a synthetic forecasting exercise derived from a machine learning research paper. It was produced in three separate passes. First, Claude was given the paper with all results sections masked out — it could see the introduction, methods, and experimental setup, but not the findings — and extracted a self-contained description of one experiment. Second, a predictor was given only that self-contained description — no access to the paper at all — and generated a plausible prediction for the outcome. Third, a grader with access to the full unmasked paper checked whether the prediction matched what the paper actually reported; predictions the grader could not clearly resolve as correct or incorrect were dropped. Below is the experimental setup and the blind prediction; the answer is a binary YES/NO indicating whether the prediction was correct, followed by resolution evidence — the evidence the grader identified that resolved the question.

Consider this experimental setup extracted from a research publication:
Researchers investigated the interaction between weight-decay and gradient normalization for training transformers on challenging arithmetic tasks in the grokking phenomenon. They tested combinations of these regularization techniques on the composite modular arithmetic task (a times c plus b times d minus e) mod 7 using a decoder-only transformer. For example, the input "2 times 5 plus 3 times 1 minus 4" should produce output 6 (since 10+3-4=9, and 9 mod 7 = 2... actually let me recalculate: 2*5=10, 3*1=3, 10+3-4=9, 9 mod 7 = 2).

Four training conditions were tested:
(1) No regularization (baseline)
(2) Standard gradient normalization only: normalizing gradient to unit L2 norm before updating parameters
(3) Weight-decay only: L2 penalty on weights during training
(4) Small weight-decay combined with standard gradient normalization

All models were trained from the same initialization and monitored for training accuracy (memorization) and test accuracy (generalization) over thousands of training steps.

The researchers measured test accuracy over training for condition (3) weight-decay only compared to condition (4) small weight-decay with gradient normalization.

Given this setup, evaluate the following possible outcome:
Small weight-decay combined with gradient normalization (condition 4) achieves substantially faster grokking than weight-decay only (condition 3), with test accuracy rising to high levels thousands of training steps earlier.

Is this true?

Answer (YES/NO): YES